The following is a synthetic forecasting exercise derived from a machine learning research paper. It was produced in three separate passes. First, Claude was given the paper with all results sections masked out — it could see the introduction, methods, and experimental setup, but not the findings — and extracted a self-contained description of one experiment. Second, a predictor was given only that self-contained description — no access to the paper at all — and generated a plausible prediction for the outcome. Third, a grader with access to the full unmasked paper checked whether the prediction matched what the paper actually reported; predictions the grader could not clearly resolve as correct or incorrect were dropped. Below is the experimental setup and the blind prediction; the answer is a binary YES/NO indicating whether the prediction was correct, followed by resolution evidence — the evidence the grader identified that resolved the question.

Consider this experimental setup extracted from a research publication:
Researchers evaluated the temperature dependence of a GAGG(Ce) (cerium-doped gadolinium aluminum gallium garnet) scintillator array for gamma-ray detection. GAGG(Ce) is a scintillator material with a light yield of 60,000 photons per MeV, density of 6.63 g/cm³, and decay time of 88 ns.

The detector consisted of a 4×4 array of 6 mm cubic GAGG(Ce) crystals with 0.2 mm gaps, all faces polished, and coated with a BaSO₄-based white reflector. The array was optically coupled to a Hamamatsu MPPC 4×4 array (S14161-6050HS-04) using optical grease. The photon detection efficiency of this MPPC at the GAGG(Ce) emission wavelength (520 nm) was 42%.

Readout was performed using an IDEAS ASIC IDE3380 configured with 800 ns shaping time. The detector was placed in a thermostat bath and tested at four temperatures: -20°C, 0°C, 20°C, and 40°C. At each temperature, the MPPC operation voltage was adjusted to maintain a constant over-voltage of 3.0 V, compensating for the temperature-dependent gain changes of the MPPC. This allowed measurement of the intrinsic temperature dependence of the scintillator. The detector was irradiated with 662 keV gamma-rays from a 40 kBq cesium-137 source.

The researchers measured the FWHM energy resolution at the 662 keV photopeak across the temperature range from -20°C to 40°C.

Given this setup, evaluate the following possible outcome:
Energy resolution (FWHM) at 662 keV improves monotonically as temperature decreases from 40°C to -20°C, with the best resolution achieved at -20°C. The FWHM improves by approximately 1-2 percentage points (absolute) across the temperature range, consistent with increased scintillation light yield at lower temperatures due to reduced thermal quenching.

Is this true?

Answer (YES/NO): NO